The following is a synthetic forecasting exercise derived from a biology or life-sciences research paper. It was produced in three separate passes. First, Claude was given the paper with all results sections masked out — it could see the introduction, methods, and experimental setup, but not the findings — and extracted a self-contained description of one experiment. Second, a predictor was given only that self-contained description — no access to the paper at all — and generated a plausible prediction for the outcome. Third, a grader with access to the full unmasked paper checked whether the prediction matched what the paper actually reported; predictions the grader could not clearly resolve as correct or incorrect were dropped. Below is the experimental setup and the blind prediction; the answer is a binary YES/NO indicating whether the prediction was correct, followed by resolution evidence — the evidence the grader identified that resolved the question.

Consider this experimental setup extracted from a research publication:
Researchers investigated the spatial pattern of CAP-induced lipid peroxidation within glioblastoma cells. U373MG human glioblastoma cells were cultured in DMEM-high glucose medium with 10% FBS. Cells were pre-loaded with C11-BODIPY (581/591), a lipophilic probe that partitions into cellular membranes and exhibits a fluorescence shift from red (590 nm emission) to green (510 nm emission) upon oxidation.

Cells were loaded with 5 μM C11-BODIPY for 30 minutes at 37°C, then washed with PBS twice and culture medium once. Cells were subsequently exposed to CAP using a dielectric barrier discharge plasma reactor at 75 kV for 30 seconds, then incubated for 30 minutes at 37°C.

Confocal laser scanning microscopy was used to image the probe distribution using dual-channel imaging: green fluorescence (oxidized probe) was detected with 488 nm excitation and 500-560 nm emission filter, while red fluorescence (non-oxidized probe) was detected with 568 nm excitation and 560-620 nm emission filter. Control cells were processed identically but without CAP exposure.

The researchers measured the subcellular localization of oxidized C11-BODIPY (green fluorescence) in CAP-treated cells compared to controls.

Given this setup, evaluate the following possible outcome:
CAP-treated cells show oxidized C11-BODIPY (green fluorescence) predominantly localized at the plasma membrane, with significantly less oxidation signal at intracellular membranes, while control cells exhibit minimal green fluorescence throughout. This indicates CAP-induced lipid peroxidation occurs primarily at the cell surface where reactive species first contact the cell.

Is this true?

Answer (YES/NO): NO